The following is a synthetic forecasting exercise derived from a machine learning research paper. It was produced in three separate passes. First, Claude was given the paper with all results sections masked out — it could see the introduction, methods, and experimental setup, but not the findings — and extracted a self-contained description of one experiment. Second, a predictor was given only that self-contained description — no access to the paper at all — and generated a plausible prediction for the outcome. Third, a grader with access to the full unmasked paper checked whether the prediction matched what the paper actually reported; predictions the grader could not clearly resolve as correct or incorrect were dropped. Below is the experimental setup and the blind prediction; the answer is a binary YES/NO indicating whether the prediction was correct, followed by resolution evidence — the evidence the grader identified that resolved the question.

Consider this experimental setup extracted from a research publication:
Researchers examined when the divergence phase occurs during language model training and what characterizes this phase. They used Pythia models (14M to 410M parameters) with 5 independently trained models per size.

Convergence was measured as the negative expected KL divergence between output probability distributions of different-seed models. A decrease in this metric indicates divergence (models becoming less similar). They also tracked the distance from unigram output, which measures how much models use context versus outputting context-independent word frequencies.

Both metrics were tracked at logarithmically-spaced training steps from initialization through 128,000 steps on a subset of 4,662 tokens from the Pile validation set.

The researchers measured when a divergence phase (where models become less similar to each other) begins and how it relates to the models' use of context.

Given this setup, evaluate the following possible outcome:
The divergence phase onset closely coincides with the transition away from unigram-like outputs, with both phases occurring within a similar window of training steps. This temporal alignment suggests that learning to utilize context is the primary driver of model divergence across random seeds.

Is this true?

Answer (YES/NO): YES